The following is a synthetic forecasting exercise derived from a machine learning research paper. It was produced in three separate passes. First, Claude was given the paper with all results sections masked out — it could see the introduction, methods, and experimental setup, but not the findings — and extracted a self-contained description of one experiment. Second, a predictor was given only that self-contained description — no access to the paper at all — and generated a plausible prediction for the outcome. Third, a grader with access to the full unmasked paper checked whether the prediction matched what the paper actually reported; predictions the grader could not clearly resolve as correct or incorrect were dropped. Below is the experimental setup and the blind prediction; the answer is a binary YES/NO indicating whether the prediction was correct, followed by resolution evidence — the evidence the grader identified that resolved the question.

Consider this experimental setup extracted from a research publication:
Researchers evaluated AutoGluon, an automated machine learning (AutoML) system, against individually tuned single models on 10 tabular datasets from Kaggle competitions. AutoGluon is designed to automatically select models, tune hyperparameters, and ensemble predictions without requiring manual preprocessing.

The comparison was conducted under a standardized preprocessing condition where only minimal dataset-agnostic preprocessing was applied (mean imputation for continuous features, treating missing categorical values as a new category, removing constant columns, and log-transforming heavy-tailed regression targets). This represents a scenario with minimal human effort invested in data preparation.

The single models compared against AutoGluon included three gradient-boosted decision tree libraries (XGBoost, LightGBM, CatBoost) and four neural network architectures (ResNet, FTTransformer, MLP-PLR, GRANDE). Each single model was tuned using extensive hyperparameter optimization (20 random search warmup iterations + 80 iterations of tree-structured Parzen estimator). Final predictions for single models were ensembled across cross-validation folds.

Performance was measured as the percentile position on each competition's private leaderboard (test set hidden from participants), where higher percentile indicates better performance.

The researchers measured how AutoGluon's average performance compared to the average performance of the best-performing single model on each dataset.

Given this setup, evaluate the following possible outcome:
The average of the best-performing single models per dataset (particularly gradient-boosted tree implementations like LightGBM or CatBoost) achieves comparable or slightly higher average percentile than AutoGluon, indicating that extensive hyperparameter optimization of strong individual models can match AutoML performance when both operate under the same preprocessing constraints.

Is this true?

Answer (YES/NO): NO